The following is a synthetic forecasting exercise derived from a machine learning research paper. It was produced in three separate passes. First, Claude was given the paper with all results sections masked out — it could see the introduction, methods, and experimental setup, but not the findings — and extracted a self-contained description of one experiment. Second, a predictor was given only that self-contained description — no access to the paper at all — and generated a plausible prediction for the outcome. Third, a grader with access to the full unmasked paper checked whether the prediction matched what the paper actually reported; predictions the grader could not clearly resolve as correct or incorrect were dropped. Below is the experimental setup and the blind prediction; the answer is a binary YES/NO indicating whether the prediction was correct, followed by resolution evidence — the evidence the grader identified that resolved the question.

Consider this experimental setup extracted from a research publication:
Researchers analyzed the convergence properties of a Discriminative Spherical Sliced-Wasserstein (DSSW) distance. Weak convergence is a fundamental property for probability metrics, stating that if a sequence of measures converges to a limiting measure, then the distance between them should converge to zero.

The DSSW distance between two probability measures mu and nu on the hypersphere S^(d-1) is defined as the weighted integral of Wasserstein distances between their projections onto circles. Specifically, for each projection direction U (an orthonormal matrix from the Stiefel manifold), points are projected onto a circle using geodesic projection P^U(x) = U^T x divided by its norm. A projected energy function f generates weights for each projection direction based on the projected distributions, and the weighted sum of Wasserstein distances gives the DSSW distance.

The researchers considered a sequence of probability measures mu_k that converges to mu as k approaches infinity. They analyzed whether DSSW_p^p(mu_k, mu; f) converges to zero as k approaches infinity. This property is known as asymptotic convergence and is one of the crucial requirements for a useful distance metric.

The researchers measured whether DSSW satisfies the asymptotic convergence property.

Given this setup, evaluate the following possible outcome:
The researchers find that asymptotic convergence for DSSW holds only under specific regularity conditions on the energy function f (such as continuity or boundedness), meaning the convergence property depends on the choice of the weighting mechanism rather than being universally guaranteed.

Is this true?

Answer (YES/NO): NO